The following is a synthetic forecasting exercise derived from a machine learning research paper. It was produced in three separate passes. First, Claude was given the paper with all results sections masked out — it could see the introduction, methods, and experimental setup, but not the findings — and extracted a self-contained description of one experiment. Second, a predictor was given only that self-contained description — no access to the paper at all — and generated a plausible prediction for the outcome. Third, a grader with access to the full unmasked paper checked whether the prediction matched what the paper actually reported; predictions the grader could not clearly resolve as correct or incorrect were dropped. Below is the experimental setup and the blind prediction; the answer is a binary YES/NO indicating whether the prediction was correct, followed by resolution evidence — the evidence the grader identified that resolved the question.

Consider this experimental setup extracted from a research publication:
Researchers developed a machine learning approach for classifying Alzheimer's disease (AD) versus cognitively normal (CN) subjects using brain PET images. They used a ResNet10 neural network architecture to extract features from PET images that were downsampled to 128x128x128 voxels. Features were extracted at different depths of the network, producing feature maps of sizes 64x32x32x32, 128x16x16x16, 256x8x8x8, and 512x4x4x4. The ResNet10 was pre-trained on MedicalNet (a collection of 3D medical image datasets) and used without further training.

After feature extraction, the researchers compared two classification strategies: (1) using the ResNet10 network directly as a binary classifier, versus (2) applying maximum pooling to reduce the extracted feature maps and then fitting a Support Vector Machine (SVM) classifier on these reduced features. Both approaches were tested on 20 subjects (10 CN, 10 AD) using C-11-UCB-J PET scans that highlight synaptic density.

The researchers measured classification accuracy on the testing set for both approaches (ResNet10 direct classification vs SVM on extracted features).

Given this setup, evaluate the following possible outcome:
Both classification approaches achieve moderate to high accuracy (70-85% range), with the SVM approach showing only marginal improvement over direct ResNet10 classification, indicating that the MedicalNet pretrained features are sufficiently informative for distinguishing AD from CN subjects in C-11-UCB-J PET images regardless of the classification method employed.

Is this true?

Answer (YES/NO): NO